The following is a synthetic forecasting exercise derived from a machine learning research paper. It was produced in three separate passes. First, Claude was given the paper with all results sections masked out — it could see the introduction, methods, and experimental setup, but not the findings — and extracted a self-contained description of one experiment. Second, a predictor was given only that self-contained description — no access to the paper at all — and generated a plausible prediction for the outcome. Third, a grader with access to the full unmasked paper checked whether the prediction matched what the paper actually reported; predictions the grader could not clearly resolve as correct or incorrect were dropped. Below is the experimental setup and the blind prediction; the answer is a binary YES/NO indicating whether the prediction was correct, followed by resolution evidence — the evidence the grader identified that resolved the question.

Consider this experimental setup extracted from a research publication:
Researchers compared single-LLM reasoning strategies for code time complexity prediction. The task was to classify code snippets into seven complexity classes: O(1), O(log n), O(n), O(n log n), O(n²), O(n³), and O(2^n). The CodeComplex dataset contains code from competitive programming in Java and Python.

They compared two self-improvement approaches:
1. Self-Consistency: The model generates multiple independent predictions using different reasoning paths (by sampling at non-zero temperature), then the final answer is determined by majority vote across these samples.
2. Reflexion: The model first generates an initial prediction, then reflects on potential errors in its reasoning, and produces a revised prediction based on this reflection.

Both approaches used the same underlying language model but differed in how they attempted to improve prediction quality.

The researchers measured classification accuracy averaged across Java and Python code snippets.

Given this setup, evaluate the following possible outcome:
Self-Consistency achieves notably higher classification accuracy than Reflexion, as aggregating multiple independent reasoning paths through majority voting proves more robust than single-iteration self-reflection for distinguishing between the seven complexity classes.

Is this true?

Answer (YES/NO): NO